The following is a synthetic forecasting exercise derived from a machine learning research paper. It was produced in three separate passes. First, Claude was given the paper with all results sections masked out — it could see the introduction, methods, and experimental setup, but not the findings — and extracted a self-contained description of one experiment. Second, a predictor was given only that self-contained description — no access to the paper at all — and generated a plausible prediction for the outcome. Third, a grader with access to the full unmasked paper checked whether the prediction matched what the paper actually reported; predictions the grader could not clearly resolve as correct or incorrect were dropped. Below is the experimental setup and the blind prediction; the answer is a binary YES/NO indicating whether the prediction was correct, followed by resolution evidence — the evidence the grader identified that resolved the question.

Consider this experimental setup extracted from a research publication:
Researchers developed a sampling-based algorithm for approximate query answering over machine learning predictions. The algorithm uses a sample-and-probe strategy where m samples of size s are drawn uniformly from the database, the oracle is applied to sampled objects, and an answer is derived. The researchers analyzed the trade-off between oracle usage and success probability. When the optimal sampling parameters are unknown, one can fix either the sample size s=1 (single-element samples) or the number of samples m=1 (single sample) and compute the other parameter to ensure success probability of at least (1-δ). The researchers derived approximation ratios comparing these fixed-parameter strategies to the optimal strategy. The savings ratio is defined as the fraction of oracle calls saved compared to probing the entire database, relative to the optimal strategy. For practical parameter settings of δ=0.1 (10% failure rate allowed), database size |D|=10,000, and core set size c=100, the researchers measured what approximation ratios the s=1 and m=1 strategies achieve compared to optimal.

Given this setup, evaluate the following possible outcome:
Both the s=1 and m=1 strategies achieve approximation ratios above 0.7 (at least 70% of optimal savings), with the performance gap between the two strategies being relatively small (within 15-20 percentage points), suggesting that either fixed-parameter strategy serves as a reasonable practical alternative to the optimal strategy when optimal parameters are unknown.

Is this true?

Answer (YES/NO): NO